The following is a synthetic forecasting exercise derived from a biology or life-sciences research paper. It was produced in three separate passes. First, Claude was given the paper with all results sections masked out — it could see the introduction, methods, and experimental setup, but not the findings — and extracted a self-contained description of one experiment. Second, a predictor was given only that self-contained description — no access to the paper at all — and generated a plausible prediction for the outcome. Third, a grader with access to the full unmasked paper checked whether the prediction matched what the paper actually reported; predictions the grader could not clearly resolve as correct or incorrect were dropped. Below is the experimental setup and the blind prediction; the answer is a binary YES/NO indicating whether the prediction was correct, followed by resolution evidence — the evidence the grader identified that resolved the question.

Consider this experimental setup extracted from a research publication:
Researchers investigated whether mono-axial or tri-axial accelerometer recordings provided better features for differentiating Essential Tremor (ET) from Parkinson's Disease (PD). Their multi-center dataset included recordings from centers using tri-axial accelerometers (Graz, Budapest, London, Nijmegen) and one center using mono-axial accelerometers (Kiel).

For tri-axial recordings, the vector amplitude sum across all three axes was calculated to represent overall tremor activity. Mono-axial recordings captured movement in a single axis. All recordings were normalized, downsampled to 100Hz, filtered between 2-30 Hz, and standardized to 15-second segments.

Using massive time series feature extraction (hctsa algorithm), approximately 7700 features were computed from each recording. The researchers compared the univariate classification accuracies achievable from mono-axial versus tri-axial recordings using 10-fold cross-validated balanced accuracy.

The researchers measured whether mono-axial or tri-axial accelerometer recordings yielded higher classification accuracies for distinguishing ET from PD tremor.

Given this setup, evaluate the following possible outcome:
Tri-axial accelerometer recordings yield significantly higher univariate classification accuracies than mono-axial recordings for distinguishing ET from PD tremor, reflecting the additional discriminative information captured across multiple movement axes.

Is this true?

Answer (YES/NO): YES